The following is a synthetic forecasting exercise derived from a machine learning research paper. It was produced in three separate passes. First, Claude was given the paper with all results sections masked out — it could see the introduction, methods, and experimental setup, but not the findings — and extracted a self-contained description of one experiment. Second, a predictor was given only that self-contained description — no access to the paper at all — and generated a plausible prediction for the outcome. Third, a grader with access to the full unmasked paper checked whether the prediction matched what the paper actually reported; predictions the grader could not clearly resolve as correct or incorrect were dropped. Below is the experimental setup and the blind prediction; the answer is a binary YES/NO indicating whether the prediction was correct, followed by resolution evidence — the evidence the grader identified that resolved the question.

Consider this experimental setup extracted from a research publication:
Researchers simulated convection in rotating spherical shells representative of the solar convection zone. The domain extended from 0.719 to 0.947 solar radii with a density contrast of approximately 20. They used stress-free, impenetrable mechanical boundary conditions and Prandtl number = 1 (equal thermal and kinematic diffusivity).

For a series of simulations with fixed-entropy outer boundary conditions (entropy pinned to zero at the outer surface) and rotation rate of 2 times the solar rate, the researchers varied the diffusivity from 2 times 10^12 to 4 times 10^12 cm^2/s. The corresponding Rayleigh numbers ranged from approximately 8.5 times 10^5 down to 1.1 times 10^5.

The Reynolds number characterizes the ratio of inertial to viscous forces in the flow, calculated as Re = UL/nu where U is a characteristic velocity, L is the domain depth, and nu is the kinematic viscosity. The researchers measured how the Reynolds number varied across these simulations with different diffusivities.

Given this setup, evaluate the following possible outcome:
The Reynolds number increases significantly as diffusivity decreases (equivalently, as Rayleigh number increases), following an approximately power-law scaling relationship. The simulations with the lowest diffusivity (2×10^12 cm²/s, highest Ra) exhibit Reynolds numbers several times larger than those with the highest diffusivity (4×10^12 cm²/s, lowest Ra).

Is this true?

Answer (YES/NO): NO